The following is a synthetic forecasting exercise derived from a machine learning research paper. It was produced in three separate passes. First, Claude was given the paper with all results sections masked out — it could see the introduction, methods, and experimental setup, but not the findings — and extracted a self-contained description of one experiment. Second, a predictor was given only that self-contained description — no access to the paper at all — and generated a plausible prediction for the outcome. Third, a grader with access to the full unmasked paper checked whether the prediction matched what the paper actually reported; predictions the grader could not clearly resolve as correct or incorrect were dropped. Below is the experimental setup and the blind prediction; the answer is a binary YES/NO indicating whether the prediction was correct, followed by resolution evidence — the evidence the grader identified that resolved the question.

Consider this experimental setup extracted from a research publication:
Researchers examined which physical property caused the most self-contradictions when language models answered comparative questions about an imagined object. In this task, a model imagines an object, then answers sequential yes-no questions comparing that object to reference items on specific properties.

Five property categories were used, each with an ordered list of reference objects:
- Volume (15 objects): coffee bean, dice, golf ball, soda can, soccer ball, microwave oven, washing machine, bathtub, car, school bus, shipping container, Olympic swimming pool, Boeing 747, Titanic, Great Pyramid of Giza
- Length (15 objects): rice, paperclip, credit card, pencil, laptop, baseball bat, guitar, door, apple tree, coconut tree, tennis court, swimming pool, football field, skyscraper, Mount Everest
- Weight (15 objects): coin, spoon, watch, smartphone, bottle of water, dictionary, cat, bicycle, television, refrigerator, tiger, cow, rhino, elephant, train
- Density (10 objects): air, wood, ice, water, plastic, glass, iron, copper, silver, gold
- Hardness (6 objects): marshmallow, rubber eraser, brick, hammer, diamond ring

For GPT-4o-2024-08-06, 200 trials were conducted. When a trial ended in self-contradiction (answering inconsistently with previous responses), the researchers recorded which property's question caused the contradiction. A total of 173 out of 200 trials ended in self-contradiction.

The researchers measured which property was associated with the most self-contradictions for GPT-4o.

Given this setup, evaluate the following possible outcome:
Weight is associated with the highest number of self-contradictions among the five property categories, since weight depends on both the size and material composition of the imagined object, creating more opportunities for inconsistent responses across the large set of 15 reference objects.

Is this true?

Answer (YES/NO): NO